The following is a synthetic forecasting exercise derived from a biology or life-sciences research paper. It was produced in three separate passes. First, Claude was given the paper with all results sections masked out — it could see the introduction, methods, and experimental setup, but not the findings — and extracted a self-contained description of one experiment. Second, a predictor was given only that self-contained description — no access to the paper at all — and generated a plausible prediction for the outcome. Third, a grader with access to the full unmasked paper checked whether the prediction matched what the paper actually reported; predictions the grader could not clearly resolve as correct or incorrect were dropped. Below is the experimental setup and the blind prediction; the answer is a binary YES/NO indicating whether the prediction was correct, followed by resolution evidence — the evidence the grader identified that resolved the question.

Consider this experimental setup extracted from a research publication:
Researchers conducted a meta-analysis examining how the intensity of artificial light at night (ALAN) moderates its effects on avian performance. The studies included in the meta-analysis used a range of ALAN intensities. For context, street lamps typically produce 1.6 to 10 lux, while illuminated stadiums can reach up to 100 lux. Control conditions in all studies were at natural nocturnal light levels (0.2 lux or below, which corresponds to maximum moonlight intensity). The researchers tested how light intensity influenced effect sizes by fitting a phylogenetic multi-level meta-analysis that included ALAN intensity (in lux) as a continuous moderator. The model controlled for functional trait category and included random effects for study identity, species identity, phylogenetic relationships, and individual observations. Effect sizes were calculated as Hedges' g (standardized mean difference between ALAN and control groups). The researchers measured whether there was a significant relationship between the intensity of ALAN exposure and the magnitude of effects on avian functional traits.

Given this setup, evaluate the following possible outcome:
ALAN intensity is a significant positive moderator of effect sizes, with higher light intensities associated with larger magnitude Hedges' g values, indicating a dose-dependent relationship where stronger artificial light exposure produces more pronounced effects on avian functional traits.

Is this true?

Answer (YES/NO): NO